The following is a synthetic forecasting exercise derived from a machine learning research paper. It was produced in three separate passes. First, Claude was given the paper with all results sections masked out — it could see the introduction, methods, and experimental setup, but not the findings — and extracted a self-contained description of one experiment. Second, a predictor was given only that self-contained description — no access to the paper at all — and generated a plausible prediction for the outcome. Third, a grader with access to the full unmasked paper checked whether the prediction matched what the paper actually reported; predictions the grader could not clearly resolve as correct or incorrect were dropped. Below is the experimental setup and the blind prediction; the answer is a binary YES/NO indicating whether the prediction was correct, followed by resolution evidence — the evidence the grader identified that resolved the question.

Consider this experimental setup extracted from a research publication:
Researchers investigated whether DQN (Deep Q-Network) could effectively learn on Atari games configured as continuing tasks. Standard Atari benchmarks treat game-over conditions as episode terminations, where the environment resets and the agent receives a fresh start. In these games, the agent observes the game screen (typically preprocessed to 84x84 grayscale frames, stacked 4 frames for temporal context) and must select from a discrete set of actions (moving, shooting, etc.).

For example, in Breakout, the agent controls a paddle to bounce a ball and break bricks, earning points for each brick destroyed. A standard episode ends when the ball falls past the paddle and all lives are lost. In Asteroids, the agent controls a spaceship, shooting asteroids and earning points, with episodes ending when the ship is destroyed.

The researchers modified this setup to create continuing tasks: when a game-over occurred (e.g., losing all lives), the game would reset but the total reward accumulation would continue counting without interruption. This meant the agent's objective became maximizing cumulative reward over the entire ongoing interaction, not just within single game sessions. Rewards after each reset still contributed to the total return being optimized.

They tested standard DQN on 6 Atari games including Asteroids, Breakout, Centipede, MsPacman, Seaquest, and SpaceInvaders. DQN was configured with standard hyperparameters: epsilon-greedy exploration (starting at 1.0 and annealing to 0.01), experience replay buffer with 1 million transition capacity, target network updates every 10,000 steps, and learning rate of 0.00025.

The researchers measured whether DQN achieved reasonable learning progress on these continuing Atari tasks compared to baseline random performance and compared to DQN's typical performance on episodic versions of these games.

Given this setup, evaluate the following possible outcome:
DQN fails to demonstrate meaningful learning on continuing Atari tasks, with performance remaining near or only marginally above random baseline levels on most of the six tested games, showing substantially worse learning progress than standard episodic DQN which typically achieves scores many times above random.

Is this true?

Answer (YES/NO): NO